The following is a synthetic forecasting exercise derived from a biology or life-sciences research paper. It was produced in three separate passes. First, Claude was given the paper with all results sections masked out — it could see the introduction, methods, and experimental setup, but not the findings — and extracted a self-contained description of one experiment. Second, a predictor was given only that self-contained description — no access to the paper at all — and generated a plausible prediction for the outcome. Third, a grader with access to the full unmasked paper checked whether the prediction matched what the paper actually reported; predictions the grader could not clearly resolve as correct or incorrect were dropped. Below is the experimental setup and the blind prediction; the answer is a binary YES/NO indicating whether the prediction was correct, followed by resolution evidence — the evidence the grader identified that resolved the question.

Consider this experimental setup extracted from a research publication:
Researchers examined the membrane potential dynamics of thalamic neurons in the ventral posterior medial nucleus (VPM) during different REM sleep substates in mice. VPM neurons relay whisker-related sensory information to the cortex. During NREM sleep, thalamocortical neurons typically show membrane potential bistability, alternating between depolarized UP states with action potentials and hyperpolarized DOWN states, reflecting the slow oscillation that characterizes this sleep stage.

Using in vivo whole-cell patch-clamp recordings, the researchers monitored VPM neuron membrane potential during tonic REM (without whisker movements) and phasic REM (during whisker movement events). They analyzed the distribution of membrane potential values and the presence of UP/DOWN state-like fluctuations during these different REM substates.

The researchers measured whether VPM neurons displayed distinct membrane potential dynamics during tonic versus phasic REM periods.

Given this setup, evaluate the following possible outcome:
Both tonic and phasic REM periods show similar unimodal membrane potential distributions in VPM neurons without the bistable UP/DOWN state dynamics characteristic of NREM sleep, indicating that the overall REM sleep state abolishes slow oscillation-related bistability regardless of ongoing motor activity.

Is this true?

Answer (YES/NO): NO